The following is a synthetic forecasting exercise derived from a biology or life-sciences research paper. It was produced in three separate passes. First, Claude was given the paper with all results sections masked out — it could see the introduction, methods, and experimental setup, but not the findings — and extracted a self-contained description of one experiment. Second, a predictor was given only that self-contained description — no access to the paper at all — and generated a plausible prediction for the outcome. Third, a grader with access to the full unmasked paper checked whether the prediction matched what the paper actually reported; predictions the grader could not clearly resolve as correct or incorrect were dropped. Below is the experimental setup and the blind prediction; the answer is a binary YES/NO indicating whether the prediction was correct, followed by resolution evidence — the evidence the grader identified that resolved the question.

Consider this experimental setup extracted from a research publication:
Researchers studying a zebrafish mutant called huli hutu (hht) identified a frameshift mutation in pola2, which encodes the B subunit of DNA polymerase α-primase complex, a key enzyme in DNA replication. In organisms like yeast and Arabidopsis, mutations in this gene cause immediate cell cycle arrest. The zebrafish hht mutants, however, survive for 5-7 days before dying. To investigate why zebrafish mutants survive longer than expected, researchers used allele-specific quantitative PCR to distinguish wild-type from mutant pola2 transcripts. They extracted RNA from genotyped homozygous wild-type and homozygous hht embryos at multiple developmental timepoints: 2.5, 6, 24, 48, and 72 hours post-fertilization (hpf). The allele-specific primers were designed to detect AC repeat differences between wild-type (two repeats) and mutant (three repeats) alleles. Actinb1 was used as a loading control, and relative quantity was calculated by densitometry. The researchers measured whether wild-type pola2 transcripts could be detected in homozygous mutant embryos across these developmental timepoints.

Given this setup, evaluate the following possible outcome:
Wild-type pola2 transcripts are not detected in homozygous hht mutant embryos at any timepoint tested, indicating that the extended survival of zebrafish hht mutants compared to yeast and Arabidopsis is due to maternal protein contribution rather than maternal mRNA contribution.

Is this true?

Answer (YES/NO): NO